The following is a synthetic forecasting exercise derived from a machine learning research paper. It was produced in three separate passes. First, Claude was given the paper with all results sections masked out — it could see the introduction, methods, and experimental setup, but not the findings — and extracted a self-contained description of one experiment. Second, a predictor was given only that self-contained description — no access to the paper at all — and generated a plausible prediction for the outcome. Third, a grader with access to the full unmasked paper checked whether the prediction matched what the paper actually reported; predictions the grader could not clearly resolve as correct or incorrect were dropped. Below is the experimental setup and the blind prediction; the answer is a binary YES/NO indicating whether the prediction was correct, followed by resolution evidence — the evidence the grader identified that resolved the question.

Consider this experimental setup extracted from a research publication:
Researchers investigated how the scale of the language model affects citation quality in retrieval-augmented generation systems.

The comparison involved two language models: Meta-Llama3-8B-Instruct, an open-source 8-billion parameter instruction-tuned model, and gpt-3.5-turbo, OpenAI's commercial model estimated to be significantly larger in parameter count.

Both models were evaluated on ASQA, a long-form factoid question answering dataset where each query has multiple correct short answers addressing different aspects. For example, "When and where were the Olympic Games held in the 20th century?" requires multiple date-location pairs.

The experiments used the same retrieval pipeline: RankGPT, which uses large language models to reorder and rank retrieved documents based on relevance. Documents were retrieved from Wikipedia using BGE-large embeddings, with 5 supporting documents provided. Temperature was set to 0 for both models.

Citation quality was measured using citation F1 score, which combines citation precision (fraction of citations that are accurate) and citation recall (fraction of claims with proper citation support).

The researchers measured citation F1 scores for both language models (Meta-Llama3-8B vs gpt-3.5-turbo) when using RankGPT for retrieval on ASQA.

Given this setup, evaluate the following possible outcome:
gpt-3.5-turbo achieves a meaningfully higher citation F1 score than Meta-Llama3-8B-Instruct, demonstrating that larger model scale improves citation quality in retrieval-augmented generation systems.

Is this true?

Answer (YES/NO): YES